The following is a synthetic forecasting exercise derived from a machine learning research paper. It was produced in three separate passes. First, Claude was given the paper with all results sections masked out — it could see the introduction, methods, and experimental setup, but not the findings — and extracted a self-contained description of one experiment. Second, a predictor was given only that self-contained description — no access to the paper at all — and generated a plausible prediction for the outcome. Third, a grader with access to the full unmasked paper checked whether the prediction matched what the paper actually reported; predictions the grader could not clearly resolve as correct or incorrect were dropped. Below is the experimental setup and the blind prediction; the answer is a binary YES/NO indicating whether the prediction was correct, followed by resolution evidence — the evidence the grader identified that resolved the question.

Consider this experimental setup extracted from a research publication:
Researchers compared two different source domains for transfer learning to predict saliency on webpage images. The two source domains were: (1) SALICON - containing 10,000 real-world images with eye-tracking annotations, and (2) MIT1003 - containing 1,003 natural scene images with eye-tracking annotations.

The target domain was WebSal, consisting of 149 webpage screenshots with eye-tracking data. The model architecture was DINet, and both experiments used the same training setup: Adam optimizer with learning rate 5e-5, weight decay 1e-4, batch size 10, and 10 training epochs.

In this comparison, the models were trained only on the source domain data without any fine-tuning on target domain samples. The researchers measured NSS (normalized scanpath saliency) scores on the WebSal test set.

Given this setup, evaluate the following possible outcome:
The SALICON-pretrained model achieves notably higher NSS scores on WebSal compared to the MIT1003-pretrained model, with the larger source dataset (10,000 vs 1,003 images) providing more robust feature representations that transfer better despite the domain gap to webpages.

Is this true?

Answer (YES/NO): NO